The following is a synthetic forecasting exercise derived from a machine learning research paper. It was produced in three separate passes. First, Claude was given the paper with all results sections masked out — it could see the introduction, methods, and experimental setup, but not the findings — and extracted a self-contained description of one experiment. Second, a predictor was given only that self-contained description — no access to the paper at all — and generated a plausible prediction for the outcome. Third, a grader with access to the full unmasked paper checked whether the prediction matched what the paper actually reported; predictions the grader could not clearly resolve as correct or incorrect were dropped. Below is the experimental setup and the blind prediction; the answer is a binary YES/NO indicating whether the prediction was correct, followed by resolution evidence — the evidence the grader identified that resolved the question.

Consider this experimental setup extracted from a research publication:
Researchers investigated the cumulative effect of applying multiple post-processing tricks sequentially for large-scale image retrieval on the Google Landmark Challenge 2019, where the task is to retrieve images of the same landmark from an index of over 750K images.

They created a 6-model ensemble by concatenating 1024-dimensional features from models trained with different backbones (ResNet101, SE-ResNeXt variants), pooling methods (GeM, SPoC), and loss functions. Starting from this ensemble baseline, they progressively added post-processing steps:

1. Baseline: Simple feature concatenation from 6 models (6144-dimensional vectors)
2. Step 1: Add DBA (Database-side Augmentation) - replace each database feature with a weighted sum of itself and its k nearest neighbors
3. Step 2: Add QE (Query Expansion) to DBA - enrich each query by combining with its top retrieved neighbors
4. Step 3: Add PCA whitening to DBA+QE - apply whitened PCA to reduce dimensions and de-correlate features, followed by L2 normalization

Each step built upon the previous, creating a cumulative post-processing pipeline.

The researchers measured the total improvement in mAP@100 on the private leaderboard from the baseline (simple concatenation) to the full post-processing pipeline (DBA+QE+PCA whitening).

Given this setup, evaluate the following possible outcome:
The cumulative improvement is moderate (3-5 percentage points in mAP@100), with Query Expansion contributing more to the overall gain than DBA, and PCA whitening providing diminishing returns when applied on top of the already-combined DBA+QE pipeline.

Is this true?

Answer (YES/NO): NO